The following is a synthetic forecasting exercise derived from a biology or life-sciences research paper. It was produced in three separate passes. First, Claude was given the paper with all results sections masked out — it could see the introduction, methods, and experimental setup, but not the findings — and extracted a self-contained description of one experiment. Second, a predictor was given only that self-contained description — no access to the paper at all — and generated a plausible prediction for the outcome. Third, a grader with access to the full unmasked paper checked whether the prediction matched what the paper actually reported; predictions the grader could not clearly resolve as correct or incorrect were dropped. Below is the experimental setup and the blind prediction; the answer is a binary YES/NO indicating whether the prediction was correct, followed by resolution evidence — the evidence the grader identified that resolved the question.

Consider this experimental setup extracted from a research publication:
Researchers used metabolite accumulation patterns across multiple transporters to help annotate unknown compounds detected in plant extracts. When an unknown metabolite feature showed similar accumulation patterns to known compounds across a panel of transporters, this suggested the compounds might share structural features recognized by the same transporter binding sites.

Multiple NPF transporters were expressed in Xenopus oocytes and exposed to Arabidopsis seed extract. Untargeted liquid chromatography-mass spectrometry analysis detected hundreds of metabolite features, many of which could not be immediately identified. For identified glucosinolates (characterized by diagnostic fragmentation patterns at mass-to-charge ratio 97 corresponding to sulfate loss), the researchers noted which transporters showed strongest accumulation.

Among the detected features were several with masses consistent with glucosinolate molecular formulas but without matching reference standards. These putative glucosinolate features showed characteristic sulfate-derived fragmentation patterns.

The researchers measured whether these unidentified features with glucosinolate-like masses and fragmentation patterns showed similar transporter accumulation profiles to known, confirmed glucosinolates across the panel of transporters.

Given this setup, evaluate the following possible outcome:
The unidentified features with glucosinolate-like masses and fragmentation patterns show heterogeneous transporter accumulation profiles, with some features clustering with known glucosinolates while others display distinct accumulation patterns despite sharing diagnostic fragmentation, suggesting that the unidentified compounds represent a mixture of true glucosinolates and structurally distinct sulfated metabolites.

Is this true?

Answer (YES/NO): NO